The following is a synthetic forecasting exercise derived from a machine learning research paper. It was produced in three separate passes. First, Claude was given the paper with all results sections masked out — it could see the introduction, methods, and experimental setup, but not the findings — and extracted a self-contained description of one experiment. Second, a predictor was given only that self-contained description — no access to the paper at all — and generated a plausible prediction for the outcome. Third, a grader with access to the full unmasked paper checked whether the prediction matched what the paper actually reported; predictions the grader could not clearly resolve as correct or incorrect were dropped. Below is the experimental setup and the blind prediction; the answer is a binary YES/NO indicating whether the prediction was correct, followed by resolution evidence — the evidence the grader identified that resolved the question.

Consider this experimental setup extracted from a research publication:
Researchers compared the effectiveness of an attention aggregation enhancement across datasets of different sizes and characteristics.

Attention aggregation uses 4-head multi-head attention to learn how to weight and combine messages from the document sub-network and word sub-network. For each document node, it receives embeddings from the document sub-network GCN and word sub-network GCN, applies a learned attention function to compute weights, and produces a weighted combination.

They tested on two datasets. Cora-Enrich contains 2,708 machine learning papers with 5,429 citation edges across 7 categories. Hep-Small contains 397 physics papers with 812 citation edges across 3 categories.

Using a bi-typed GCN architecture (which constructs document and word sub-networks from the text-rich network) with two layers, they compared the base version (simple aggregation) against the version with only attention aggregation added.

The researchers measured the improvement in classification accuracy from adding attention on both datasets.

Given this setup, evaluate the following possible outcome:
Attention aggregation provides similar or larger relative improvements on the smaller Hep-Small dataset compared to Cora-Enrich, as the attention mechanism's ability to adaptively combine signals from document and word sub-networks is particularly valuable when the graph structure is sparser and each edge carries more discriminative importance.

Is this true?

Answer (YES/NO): NO